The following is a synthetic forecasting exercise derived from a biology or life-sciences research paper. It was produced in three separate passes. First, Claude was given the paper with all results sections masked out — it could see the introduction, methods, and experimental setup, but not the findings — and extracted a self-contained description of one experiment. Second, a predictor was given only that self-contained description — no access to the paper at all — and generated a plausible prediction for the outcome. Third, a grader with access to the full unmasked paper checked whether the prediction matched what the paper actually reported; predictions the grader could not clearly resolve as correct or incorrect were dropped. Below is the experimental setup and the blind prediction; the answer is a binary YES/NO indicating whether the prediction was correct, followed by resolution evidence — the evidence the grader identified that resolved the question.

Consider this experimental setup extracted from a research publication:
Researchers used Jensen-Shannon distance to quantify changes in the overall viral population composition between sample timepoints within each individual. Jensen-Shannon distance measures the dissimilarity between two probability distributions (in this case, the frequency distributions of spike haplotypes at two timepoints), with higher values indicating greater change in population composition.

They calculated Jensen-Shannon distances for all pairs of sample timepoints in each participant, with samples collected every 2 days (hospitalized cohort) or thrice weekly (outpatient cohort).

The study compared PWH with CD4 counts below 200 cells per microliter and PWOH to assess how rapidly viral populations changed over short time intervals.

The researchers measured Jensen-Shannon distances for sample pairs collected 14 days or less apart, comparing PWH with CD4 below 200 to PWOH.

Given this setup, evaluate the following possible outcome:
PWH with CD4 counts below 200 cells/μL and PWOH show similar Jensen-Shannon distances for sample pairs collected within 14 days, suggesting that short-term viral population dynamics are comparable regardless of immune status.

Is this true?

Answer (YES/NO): NO